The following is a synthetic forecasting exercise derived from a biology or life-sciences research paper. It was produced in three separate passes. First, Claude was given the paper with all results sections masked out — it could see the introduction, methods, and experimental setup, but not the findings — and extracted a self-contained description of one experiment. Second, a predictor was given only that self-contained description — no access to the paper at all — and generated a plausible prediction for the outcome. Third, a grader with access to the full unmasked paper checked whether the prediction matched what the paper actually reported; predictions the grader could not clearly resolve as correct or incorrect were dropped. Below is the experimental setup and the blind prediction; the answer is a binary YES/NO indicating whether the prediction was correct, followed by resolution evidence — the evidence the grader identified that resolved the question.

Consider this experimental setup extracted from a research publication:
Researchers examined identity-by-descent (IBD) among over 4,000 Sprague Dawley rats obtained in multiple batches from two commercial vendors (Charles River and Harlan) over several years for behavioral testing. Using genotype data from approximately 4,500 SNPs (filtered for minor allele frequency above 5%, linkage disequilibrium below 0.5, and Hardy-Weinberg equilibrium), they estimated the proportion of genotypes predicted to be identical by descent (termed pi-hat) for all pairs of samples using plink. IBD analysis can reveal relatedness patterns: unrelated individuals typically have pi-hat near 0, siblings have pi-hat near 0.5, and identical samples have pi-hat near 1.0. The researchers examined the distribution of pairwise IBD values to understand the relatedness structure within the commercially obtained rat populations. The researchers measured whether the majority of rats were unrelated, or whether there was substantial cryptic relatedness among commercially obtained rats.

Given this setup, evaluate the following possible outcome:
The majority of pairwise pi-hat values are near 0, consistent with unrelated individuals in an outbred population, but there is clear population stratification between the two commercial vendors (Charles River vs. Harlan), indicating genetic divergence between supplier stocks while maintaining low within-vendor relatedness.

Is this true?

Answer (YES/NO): YES